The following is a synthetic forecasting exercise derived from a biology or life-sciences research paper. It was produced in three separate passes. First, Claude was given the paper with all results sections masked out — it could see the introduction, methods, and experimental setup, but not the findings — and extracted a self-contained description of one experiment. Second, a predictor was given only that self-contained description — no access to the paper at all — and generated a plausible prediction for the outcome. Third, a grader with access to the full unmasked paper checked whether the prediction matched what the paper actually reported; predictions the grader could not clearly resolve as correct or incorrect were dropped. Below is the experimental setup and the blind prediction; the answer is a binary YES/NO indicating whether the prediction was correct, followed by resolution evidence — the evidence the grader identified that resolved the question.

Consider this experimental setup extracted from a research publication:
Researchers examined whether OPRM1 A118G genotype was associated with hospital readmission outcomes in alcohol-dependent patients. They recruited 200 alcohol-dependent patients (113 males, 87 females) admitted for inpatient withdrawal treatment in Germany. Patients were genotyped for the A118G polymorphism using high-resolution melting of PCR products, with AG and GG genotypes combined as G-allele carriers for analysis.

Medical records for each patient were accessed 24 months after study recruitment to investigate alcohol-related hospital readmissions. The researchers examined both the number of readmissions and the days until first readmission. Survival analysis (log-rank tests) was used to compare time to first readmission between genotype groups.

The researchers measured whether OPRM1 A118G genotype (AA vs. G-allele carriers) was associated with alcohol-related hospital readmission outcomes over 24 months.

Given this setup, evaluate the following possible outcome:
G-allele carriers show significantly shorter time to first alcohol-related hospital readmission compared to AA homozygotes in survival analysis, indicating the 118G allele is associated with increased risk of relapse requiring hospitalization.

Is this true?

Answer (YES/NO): NO